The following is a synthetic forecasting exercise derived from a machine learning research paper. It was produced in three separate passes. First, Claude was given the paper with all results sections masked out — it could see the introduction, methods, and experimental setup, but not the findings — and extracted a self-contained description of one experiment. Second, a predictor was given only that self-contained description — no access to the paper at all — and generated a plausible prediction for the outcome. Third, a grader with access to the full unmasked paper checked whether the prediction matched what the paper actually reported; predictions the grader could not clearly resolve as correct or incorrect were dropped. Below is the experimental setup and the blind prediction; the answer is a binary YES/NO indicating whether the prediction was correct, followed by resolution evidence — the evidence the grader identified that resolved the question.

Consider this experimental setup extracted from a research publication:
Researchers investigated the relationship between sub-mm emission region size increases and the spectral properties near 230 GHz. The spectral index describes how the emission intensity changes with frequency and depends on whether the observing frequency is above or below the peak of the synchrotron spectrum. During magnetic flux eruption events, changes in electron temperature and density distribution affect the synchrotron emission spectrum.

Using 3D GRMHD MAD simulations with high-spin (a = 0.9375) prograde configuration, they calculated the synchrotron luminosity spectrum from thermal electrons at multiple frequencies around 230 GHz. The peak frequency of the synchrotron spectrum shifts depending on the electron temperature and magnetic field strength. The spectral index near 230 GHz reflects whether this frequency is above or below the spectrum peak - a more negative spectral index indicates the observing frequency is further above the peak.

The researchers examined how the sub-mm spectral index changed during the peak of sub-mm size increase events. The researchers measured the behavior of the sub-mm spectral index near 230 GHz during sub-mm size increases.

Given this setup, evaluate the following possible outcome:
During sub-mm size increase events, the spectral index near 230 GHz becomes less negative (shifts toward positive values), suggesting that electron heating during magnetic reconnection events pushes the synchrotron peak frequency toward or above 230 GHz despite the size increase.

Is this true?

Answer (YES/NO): NO